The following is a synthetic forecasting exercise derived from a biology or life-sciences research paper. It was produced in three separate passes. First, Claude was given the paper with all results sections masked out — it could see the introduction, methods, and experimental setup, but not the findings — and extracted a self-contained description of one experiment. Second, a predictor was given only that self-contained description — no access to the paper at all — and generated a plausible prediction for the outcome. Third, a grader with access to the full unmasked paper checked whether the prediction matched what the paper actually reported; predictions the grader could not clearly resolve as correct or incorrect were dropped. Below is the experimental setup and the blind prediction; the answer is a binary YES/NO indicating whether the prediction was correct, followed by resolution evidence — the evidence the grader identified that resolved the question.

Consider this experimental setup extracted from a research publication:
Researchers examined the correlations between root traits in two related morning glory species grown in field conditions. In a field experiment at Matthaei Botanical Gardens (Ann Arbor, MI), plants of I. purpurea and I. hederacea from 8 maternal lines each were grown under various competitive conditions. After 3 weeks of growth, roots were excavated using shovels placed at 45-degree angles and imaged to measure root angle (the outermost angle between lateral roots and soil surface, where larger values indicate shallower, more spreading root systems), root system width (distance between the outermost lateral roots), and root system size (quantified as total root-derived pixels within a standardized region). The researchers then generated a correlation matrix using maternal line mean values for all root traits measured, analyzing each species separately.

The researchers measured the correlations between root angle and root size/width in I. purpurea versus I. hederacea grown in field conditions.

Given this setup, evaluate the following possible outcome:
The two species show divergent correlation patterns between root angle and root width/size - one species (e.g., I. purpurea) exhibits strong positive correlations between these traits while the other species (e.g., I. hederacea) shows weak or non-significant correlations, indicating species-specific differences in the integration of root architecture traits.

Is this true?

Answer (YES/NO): NO